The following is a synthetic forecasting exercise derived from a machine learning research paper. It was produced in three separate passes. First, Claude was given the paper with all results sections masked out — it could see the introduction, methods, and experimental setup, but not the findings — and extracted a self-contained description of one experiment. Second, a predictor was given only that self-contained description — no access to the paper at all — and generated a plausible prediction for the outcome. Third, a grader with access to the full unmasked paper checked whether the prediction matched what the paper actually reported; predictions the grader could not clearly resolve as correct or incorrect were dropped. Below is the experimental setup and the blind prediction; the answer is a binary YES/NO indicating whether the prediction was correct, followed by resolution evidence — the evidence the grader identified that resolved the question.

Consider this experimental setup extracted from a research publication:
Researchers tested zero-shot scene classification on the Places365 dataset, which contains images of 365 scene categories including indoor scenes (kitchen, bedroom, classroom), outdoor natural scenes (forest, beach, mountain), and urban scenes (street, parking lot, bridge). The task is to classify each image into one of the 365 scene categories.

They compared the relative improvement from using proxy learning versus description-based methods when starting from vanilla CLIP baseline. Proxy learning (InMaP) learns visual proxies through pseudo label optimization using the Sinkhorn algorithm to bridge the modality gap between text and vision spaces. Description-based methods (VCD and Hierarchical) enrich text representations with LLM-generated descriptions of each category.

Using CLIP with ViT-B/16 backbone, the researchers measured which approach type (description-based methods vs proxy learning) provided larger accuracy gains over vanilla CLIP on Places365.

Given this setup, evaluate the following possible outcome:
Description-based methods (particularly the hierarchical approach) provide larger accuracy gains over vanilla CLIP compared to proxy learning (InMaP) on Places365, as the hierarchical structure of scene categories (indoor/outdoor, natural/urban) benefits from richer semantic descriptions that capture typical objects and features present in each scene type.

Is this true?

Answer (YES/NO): NO